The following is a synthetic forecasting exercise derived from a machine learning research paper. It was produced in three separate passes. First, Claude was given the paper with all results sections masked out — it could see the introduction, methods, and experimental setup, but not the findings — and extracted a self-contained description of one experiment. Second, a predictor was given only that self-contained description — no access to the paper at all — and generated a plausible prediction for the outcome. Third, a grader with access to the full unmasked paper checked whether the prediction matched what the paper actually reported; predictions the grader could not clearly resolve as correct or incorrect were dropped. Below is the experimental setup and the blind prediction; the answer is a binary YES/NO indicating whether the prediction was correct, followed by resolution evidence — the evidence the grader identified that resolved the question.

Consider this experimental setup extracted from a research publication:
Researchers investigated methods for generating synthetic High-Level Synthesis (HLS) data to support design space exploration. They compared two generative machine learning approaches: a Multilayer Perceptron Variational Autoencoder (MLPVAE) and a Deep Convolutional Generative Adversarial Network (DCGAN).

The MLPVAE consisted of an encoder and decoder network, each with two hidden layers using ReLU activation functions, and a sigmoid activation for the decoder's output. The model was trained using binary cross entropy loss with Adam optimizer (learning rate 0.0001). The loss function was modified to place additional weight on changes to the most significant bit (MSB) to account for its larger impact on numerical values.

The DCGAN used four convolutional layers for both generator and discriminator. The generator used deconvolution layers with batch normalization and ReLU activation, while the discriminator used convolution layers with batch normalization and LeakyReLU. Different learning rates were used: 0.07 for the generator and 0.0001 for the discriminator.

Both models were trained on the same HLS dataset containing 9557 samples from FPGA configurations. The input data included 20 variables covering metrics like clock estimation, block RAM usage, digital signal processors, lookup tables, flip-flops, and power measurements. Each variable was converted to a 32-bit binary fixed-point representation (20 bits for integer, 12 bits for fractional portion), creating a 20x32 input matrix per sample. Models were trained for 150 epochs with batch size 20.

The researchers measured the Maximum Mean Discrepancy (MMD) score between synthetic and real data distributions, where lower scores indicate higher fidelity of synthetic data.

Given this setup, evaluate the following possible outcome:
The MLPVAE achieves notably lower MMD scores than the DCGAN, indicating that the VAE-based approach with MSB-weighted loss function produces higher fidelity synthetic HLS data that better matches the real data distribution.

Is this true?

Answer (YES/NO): YES